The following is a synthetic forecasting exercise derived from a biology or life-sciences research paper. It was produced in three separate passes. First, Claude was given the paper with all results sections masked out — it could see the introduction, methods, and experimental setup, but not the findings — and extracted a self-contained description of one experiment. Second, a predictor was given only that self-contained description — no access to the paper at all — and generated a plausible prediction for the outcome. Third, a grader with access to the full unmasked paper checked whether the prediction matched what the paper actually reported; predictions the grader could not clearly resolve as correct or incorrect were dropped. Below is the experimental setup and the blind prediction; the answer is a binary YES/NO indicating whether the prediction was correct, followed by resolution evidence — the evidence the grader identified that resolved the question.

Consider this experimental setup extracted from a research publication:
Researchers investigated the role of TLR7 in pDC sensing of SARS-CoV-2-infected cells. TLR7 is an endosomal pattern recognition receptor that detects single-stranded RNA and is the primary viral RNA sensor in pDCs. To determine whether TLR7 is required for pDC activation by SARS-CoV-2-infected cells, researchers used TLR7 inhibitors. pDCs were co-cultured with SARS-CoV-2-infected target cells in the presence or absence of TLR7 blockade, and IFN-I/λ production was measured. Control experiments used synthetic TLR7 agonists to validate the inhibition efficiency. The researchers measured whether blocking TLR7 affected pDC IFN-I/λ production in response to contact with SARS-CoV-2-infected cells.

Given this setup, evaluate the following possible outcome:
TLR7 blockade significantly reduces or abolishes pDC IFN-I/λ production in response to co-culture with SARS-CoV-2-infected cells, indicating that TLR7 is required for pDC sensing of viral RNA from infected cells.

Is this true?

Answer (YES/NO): YES